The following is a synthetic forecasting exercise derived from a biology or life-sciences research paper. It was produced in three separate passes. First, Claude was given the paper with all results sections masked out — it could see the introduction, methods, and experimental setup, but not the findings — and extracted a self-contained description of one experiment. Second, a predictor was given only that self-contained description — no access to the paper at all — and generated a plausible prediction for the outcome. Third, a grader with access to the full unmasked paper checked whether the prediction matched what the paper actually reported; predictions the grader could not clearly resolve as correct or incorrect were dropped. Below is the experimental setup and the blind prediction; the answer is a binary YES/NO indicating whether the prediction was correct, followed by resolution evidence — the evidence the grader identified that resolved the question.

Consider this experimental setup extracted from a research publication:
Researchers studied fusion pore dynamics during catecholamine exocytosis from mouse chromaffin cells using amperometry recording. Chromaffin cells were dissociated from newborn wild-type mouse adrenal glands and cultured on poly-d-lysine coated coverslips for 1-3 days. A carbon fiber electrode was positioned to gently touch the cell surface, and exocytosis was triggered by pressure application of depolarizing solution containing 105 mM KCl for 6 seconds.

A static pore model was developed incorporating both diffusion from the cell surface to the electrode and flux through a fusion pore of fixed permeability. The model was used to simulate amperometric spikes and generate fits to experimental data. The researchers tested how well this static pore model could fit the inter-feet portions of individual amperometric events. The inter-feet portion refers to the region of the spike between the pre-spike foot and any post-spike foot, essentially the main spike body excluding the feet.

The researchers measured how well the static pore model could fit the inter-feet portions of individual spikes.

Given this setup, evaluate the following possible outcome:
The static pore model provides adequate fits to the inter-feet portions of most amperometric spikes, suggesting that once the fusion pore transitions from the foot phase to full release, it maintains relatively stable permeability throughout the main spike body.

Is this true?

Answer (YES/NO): NO